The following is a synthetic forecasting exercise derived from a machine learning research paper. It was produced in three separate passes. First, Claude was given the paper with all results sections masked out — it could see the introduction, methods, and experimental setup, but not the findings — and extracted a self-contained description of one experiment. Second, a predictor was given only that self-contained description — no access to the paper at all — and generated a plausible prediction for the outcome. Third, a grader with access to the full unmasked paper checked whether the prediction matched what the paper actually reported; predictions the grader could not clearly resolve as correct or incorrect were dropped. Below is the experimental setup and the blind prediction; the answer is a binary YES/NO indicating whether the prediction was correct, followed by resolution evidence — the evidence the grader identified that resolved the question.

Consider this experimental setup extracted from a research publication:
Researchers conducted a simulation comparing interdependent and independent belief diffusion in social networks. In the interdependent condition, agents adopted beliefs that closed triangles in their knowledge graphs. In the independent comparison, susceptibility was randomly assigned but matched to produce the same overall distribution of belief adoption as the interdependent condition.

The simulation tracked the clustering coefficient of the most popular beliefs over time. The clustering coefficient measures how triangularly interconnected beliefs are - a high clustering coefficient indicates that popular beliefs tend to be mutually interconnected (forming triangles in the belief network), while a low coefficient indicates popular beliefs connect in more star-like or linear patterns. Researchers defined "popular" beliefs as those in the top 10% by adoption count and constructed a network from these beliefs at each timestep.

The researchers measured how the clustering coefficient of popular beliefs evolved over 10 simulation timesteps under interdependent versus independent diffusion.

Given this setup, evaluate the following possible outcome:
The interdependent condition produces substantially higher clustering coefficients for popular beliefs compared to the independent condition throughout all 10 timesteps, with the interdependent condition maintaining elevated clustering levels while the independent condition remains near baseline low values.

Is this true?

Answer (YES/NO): NO